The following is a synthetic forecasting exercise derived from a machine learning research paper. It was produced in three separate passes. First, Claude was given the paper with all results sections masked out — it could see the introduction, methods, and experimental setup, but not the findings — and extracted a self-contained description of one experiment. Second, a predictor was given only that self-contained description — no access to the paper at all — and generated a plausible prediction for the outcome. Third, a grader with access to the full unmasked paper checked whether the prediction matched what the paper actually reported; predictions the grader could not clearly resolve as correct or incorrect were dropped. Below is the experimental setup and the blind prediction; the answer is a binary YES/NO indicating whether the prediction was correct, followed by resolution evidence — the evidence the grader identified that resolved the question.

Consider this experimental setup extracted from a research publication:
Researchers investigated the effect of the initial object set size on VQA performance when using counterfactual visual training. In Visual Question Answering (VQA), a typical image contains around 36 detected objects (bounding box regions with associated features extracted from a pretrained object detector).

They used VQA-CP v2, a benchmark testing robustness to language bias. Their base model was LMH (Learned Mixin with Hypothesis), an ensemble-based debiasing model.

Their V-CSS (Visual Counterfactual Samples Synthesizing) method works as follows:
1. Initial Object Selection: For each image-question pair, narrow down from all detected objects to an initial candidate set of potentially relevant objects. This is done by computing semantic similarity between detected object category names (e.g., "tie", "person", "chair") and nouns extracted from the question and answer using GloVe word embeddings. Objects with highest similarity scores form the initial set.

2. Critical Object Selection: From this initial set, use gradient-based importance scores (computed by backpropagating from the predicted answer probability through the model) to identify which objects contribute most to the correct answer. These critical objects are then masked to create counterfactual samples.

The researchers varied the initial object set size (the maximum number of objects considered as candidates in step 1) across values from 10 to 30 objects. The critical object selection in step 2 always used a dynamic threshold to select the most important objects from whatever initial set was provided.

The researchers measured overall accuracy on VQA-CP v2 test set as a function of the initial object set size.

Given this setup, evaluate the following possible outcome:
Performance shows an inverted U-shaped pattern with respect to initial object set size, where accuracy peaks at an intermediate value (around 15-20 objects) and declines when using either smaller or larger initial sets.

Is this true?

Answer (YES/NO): NO